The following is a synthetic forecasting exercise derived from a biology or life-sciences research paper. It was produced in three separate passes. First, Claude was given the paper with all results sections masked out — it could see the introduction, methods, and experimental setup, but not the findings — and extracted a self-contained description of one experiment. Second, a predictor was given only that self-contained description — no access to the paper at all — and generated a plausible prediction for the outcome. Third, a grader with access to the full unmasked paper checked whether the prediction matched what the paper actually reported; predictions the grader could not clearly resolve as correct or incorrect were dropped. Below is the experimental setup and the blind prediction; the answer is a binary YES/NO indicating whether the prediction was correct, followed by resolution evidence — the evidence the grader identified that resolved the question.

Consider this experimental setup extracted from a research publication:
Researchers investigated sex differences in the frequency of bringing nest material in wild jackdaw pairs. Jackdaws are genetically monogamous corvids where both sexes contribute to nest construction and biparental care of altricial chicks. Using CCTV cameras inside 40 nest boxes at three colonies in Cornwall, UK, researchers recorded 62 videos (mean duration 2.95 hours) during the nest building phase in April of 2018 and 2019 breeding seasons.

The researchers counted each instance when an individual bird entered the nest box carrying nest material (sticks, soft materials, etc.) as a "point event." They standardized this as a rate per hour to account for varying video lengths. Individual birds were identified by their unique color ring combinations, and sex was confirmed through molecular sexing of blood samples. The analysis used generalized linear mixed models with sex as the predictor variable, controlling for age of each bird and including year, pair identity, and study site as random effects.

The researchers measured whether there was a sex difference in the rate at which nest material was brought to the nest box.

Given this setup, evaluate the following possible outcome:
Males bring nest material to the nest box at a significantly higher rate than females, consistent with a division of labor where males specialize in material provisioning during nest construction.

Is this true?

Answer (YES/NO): NO